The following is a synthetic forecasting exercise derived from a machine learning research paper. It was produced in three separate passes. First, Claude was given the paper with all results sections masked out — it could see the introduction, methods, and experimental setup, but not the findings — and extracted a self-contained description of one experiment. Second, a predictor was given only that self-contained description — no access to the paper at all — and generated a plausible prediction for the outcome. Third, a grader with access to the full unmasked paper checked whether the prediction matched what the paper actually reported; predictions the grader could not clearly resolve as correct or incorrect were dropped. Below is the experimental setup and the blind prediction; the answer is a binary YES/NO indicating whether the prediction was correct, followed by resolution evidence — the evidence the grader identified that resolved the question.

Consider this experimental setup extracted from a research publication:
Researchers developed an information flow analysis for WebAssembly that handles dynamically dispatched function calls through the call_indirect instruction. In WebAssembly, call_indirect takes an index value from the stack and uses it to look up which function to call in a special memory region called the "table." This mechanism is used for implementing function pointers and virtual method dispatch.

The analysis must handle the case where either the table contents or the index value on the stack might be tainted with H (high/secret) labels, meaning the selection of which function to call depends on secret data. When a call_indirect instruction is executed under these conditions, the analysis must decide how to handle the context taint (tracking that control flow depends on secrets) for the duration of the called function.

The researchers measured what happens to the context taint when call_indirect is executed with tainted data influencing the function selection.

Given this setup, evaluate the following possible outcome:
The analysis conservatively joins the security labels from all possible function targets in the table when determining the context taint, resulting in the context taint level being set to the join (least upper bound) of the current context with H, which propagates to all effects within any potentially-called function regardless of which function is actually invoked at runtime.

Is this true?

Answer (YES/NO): NO